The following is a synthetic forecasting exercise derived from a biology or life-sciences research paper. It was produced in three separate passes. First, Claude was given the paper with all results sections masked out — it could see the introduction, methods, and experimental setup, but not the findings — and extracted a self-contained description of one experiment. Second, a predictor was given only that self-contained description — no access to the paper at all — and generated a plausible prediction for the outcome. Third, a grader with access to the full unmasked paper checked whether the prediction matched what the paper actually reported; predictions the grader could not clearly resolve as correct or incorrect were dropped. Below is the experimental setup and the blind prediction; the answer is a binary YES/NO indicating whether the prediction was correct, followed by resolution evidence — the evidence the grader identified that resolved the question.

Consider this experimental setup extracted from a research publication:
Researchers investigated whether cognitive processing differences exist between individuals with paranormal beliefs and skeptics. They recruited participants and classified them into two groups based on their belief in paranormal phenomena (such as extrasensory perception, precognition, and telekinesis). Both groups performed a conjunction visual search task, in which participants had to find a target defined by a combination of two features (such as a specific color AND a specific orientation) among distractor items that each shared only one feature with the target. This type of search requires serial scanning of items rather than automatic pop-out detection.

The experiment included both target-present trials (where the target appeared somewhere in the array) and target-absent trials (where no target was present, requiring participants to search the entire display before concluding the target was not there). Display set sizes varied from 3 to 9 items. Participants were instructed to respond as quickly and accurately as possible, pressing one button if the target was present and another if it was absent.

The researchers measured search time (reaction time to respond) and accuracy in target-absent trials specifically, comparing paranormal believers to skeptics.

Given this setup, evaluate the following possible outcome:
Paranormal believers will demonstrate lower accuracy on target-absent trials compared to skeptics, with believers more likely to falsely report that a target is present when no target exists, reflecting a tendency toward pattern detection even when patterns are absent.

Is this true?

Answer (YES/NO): YES